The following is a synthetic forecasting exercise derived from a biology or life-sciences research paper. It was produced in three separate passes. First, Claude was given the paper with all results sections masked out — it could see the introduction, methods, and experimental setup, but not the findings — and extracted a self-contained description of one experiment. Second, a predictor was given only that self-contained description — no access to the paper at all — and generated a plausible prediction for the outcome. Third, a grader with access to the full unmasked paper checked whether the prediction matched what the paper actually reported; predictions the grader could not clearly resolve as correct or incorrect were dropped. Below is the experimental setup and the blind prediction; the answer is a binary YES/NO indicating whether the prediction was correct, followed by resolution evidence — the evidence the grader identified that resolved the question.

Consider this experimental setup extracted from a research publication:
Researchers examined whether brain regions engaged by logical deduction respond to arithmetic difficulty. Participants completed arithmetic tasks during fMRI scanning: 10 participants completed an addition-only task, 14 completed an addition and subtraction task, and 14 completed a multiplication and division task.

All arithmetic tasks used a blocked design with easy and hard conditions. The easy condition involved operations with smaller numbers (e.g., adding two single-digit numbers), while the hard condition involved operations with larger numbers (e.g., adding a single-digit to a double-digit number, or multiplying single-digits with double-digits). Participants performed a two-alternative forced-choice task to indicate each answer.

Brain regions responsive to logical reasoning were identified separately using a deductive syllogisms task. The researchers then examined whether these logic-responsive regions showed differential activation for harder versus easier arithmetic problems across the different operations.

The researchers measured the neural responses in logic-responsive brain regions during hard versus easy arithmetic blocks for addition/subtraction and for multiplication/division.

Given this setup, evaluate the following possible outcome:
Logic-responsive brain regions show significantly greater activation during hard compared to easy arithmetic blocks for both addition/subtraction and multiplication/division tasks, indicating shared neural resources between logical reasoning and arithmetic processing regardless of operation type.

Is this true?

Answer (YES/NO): NO